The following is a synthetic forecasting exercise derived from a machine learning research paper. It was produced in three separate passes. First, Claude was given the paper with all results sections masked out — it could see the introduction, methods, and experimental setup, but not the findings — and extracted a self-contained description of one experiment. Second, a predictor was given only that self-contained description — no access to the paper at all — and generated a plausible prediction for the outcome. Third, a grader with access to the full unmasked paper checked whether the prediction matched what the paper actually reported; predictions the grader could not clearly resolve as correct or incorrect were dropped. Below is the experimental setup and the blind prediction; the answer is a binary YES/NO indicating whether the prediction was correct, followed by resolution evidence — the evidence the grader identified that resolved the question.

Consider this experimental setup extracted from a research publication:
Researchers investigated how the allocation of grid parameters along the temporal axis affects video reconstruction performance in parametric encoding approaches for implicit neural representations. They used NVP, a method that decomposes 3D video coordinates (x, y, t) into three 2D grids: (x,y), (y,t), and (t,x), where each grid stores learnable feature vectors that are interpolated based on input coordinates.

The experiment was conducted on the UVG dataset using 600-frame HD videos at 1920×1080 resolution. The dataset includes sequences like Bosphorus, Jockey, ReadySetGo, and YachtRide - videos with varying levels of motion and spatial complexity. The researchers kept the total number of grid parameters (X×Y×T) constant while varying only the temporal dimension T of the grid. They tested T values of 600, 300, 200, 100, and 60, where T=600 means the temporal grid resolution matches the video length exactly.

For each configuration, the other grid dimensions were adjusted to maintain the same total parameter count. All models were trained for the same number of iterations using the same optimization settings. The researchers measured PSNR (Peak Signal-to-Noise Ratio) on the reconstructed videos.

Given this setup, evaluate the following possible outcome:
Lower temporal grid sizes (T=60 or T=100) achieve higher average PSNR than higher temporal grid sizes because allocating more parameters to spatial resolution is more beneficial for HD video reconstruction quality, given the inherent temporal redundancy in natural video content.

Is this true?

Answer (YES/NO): NO